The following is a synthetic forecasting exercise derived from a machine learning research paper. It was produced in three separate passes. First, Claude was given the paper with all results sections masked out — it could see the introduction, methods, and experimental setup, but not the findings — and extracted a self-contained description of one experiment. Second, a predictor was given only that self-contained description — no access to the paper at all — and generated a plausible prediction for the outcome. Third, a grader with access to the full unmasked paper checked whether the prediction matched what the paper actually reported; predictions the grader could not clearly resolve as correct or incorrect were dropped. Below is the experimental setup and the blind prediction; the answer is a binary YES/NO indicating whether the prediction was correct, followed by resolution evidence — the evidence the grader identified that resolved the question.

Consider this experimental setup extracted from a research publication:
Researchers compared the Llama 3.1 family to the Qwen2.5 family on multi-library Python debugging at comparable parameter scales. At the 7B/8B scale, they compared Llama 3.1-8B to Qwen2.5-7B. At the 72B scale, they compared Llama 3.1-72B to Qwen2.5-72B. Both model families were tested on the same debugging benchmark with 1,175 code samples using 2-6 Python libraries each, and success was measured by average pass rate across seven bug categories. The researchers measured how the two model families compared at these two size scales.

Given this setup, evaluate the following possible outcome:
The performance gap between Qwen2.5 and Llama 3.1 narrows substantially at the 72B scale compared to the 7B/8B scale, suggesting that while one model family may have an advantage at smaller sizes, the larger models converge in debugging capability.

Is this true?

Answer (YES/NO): YES